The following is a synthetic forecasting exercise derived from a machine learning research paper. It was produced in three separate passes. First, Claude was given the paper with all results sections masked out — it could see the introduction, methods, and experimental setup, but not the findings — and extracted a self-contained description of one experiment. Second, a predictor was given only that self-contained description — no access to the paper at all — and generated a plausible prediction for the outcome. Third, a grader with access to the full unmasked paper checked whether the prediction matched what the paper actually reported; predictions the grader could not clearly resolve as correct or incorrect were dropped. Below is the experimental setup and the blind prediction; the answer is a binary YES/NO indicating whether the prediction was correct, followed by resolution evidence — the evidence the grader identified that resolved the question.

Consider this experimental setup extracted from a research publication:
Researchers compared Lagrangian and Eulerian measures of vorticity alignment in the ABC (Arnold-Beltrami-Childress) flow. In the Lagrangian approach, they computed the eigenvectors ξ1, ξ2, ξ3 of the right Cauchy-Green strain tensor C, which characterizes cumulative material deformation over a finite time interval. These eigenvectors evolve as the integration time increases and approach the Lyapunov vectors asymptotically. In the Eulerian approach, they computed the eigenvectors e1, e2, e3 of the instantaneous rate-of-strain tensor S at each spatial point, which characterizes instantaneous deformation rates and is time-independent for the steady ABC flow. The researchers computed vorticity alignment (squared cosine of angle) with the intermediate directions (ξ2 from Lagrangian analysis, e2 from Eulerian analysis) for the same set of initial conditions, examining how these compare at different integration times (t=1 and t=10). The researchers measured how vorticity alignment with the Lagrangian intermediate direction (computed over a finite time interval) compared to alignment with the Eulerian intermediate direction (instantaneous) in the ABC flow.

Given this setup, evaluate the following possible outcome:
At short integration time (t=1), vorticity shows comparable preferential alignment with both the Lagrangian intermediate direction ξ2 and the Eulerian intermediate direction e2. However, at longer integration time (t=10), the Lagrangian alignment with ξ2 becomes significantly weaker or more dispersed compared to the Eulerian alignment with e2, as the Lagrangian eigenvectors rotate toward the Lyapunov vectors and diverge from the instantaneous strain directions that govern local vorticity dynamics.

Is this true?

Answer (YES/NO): NO